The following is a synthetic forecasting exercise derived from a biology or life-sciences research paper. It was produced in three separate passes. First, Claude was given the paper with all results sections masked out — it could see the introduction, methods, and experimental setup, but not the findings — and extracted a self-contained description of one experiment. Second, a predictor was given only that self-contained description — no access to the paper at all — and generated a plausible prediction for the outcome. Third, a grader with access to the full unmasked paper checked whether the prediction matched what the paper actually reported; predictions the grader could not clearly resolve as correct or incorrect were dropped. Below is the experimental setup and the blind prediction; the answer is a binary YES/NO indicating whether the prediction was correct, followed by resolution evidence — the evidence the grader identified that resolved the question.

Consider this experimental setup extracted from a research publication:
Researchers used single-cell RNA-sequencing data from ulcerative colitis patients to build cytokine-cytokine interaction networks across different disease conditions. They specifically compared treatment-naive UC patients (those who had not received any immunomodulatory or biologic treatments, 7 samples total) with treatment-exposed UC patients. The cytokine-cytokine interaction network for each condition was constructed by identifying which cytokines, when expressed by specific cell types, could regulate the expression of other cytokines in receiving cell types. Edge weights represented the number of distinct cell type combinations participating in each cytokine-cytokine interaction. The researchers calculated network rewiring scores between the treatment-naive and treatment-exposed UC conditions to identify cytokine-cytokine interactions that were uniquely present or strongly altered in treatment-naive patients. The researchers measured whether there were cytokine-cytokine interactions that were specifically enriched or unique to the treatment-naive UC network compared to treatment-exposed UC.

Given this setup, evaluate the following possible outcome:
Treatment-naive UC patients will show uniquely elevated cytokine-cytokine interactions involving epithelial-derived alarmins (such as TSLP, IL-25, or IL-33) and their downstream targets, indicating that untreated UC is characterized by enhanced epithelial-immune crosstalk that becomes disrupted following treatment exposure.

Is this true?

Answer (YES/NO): NO